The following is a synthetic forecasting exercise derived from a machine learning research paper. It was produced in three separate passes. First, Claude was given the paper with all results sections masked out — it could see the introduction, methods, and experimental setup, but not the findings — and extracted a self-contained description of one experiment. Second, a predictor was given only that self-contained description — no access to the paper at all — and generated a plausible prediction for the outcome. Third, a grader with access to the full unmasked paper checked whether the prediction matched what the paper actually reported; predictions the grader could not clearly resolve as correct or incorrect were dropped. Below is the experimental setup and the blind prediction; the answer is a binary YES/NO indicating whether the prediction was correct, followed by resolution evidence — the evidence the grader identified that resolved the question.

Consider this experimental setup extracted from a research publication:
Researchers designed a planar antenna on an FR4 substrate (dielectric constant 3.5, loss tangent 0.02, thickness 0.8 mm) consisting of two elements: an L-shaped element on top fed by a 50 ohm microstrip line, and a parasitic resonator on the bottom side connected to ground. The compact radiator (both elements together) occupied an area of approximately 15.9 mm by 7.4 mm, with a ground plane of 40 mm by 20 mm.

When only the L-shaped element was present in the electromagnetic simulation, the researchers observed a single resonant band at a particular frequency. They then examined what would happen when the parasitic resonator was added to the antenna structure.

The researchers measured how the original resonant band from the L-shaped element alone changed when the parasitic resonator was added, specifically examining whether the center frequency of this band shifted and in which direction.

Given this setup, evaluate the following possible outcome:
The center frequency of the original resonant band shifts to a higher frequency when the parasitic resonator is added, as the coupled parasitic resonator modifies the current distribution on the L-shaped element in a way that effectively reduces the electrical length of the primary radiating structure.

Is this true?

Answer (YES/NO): NO